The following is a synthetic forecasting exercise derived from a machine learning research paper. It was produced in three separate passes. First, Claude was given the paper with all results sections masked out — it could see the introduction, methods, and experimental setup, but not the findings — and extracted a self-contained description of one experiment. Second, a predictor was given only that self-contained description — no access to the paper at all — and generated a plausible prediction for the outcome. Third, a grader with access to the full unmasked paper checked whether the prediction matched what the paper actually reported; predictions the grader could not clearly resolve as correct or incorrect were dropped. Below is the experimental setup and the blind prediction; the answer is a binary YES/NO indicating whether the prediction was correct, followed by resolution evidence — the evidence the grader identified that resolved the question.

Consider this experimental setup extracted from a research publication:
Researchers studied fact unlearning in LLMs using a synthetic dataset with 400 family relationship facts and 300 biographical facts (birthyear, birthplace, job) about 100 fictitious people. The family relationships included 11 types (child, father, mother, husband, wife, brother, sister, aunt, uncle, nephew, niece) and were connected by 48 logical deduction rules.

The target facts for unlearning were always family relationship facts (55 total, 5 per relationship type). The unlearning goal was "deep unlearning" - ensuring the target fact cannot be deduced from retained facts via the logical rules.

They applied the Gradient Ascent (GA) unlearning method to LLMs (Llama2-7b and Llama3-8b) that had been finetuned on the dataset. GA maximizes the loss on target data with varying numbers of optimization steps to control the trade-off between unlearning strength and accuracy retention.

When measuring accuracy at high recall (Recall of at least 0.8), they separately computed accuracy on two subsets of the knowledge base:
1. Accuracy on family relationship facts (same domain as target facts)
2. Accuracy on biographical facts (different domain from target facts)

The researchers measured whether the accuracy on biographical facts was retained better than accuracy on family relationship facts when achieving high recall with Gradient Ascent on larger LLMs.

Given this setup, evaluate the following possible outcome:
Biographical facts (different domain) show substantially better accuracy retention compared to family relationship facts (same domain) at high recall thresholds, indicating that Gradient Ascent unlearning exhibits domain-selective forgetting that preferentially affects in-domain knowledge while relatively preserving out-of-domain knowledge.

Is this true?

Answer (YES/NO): YES